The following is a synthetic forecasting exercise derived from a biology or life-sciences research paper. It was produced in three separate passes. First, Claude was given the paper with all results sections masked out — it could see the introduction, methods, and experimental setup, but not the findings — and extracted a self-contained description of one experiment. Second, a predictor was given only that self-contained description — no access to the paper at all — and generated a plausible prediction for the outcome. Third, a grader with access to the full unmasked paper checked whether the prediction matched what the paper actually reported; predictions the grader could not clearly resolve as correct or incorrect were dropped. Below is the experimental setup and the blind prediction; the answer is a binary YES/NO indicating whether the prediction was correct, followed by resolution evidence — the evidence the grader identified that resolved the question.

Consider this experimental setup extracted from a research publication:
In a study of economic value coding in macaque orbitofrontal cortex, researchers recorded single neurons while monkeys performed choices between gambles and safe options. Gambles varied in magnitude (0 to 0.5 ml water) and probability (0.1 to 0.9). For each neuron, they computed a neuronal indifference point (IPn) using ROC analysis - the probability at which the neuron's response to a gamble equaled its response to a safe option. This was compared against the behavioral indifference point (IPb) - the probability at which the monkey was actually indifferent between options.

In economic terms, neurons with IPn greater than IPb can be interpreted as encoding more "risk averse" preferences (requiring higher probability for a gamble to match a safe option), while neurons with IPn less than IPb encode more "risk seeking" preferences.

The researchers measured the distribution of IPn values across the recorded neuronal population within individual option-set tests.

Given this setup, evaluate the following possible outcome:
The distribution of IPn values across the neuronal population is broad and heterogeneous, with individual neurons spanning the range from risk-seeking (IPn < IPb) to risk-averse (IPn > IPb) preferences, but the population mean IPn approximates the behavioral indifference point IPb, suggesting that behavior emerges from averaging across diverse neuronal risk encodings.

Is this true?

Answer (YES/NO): NO